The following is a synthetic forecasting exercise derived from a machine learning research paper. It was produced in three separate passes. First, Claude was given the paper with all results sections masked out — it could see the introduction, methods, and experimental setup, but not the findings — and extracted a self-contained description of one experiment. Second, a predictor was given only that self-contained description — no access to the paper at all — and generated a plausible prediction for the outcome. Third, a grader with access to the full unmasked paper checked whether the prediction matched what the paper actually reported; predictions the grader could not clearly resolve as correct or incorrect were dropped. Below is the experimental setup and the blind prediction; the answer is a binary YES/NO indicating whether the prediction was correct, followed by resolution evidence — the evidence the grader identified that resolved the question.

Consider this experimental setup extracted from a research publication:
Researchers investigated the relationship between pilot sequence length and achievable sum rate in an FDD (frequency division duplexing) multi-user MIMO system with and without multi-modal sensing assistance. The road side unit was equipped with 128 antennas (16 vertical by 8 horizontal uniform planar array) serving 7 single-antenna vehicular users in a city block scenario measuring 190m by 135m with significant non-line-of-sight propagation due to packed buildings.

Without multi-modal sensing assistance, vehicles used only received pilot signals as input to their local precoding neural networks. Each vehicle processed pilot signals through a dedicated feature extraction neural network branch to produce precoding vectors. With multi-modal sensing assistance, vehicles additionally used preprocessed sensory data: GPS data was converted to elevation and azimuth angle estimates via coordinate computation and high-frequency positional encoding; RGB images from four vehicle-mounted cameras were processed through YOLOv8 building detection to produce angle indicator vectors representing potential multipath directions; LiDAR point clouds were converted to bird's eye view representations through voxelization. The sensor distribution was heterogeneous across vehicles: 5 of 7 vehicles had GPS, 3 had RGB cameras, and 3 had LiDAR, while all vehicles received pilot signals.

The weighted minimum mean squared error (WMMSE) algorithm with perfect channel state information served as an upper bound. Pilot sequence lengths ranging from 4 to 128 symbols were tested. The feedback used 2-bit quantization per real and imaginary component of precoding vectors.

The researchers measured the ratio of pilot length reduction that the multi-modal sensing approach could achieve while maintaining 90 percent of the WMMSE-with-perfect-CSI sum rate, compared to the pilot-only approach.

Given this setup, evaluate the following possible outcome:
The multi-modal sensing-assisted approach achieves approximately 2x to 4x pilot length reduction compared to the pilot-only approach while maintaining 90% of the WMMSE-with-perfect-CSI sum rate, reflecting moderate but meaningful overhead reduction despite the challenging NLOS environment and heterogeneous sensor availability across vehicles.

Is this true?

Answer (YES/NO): NO